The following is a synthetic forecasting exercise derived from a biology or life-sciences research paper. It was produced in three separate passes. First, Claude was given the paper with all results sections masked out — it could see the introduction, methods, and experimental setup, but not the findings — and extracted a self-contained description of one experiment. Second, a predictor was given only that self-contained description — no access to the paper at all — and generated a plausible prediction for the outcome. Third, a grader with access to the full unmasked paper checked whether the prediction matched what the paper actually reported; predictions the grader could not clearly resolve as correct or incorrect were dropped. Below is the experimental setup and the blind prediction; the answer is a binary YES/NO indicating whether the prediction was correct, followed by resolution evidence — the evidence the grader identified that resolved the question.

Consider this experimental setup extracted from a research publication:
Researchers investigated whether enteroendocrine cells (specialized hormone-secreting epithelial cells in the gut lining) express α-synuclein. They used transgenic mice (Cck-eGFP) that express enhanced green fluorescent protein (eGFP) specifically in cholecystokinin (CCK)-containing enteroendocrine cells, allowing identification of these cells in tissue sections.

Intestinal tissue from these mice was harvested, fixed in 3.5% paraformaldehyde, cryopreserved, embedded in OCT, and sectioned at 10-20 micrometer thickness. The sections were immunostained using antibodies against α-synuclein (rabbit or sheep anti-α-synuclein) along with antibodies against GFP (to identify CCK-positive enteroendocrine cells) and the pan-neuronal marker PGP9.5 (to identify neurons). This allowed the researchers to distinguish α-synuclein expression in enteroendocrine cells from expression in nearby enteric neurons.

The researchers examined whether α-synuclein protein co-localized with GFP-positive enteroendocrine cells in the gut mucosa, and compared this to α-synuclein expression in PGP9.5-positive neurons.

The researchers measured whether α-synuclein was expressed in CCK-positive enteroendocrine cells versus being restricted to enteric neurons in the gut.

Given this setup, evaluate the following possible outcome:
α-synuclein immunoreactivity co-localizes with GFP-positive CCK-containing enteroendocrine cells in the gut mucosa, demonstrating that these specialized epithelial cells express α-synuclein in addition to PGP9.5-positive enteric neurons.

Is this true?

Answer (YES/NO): YES